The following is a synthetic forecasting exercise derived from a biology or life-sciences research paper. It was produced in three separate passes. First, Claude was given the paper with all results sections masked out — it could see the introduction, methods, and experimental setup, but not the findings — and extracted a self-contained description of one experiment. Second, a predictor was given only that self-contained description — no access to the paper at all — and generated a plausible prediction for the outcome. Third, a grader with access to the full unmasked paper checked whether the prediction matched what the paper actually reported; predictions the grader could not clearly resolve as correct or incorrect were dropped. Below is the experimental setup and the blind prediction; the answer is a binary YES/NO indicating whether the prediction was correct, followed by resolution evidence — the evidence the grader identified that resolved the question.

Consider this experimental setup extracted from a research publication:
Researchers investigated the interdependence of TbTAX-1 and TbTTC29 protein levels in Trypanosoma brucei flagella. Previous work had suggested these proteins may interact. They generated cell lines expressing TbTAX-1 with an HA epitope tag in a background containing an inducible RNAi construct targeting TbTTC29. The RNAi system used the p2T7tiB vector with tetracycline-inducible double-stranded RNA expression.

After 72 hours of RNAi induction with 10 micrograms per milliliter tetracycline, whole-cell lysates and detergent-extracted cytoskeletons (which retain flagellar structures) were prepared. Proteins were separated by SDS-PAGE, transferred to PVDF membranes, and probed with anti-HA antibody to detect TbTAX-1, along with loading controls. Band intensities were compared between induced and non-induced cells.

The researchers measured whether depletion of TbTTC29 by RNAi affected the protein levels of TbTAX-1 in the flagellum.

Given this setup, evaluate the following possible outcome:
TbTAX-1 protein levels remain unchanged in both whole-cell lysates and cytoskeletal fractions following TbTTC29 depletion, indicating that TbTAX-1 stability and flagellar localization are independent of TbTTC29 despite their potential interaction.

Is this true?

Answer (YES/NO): NO